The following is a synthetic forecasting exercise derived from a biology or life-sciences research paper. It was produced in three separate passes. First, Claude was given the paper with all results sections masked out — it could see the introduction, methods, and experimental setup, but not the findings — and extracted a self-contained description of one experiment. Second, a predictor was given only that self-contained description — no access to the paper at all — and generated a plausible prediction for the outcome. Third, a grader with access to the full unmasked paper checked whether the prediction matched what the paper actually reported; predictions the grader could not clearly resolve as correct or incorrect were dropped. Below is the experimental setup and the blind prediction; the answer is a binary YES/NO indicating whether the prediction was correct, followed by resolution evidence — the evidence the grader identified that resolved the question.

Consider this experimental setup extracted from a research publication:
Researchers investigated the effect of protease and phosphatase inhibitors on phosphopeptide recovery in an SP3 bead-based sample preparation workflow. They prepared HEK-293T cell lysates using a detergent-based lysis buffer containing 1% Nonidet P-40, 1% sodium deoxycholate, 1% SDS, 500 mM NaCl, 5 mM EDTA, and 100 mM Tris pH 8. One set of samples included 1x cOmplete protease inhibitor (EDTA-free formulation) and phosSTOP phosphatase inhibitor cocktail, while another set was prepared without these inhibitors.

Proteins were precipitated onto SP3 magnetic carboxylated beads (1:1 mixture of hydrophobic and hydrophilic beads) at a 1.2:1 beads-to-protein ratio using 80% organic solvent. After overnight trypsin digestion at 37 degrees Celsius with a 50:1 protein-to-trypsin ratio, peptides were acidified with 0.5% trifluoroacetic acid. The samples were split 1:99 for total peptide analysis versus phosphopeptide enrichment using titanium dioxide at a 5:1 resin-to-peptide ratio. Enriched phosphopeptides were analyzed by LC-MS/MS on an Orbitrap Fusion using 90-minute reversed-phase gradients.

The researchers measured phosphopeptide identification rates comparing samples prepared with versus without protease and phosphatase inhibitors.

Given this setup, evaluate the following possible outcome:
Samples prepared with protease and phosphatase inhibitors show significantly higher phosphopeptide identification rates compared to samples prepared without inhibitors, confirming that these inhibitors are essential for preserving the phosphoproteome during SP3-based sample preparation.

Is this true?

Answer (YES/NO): NO